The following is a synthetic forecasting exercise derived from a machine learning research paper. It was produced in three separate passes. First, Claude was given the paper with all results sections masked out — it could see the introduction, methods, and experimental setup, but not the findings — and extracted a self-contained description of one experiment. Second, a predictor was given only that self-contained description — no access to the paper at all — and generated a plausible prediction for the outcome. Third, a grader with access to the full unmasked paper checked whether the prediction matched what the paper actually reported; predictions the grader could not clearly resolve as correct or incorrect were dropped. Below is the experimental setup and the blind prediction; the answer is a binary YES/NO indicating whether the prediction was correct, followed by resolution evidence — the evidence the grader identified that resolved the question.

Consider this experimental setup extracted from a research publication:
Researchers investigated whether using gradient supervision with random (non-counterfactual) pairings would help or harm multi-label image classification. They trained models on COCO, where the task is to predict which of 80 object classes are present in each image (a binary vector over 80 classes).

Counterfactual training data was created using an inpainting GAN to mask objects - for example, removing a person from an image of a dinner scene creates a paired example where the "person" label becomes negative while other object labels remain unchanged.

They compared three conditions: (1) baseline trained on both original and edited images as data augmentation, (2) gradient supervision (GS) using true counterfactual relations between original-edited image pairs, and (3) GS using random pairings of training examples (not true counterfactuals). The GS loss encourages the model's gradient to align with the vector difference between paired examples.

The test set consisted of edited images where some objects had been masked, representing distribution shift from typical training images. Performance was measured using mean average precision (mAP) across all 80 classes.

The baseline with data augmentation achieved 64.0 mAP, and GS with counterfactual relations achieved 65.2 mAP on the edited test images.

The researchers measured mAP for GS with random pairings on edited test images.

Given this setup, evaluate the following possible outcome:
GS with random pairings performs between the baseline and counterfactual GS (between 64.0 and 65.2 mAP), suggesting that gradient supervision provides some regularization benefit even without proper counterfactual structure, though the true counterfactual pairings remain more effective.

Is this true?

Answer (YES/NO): NO